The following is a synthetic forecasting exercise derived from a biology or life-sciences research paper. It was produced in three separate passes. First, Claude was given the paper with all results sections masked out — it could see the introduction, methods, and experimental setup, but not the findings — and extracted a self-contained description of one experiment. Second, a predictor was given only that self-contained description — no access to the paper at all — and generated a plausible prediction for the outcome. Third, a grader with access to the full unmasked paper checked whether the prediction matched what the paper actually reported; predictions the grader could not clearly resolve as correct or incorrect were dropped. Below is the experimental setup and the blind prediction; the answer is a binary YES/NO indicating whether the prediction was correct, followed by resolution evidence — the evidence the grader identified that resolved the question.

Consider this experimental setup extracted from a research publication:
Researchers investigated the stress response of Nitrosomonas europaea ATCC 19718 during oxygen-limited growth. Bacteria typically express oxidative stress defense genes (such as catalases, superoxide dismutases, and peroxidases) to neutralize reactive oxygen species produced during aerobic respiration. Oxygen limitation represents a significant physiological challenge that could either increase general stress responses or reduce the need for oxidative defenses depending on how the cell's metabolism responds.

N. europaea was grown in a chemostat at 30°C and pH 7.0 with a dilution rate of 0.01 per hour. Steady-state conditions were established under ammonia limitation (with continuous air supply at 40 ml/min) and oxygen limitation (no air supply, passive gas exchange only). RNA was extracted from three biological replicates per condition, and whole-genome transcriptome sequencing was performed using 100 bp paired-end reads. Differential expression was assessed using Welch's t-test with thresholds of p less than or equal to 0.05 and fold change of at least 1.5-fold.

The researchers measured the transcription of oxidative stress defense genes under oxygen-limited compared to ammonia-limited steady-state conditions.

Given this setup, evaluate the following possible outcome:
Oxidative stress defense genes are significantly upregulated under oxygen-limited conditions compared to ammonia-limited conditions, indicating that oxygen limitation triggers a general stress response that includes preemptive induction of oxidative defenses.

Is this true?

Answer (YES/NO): NO